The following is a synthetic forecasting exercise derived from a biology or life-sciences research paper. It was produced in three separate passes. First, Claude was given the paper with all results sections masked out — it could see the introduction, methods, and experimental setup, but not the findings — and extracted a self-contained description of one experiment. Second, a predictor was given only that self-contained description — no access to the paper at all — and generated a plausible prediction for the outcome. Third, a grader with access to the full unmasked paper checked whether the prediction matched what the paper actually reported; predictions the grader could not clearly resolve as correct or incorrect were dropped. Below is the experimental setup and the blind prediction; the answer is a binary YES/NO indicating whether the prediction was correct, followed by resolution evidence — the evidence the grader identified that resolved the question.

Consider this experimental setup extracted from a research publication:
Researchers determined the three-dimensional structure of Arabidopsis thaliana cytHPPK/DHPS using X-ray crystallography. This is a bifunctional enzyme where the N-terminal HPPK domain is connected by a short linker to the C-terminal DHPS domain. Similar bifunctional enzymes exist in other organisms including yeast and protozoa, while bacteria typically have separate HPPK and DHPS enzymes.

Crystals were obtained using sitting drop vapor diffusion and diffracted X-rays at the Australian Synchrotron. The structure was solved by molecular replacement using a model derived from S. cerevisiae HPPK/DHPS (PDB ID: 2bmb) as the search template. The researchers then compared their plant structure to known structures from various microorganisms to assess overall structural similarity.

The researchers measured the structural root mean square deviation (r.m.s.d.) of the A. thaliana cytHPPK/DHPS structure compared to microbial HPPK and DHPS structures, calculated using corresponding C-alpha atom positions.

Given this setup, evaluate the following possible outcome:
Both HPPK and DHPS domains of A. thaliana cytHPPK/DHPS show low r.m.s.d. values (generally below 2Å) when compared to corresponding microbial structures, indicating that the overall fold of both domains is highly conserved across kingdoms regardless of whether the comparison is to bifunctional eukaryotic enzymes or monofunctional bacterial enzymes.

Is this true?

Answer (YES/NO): YES